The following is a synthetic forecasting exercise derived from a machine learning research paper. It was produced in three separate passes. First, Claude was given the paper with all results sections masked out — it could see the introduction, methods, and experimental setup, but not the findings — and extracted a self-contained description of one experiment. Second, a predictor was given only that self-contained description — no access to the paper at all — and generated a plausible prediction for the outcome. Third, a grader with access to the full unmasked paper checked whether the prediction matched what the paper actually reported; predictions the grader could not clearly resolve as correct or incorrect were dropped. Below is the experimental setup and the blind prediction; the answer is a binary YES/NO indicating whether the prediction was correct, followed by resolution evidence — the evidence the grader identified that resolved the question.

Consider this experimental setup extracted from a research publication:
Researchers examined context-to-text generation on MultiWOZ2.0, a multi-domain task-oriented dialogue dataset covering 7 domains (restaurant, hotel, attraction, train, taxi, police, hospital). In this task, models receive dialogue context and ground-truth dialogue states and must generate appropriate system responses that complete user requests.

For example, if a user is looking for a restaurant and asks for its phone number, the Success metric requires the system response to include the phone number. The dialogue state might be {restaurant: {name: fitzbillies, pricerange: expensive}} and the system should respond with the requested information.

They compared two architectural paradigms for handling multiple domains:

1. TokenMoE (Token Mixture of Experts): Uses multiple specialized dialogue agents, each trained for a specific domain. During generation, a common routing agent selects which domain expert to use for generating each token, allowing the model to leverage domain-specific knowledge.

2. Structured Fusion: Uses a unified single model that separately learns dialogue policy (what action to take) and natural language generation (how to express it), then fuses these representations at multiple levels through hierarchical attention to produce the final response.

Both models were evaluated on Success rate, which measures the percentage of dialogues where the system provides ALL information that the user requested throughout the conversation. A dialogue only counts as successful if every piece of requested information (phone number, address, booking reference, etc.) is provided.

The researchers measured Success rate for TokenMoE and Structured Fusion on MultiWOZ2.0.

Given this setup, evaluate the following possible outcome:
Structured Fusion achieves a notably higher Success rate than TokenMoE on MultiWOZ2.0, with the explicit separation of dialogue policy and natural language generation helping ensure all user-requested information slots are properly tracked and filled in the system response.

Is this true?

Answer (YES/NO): YES